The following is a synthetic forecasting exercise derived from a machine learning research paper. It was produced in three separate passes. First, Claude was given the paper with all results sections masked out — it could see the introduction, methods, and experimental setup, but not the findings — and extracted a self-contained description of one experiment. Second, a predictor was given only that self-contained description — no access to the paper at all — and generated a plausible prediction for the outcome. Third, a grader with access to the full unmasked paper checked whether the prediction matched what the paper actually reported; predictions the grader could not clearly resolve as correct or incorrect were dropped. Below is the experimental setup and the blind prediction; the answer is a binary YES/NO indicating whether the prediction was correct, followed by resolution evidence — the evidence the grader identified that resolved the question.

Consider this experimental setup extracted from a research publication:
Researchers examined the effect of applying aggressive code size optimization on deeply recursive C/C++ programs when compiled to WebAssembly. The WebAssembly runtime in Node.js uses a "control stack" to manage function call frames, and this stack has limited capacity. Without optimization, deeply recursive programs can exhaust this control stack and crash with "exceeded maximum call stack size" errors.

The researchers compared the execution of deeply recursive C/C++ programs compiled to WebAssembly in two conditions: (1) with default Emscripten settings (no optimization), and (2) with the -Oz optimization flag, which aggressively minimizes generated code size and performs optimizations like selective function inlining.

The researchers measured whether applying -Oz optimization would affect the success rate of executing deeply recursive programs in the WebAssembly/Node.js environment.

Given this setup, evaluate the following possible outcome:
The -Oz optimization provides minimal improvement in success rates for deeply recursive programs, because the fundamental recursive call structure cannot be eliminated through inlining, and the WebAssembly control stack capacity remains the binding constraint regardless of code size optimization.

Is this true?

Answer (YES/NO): NO